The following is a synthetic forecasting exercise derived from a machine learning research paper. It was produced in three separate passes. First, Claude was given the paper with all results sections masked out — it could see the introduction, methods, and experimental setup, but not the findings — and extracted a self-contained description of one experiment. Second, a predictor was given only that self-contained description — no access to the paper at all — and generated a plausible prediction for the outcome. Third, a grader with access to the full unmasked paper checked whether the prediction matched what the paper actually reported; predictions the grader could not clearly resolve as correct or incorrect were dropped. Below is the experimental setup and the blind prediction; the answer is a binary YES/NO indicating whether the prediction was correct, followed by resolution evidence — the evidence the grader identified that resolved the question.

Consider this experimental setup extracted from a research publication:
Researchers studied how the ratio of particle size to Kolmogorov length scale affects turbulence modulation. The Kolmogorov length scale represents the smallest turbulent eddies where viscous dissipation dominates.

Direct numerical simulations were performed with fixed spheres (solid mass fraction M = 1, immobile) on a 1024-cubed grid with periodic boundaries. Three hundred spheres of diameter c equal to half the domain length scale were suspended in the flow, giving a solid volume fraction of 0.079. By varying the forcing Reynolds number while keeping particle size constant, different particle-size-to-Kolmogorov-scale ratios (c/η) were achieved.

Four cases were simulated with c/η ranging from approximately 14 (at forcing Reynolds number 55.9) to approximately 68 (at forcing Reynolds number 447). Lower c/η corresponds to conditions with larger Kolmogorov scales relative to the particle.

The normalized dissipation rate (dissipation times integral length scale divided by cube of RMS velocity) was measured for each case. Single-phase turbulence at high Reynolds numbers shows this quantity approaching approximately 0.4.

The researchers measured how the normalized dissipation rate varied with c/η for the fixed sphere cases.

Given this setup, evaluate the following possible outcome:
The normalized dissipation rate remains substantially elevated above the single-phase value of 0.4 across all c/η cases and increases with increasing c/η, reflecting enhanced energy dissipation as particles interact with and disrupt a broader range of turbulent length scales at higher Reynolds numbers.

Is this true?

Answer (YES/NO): NO